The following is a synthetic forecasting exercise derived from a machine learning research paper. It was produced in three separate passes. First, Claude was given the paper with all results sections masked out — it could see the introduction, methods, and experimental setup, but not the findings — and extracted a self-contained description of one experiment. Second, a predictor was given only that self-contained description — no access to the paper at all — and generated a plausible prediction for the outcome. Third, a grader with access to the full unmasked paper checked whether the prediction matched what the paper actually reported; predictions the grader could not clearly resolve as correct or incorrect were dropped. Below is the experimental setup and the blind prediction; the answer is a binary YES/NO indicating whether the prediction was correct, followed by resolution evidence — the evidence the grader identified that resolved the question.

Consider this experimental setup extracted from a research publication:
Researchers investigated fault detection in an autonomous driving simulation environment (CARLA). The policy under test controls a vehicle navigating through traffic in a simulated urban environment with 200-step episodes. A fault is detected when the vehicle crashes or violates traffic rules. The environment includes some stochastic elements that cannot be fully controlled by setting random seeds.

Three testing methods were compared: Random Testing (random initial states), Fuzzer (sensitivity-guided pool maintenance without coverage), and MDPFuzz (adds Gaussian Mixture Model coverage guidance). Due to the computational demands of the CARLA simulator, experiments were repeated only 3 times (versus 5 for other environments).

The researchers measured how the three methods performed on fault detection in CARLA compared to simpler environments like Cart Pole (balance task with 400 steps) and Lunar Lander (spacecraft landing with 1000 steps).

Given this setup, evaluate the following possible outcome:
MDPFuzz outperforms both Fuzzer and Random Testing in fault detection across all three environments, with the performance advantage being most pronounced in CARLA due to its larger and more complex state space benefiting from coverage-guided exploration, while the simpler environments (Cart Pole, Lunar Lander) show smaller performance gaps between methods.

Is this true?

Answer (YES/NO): NO